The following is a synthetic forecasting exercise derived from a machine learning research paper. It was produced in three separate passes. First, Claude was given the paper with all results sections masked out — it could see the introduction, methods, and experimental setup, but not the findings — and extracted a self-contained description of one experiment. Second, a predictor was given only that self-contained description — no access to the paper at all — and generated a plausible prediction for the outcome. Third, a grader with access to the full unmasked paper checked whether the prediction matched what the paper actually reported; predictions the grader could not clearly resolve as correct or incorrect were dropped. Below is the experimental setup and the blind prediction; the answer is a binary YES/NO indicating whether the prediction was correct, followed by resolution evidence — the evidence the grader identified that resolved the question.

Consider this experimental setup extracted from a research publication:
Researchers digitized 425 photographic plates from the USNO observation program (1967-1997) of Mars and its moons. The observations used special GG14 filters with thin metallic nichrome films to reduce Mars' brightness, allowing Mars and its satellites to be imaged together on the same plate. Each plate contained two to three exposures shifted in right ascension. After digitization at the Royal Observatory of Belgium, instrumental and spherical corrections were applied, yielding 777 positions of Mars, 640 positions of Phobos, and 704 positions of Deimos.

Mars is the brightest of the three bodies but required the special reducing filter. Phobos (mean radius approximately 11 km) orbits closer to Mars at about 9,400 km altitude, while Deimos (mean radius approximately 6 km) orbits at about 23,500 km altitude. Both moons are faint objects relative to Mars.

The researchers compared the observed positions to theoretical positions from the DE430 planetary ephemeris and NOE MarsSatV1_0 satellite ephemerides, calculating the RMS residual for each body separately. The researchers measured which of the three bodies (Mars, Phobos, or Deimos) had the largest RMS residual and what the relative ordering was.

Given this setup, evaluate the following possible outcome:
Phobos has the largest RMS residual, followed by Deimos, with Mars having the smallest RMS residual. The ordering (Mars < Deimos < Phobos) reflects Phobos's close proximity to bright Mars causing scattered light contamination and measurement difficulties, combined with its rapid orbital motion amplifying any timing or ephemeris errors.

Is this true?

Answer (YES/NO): YES